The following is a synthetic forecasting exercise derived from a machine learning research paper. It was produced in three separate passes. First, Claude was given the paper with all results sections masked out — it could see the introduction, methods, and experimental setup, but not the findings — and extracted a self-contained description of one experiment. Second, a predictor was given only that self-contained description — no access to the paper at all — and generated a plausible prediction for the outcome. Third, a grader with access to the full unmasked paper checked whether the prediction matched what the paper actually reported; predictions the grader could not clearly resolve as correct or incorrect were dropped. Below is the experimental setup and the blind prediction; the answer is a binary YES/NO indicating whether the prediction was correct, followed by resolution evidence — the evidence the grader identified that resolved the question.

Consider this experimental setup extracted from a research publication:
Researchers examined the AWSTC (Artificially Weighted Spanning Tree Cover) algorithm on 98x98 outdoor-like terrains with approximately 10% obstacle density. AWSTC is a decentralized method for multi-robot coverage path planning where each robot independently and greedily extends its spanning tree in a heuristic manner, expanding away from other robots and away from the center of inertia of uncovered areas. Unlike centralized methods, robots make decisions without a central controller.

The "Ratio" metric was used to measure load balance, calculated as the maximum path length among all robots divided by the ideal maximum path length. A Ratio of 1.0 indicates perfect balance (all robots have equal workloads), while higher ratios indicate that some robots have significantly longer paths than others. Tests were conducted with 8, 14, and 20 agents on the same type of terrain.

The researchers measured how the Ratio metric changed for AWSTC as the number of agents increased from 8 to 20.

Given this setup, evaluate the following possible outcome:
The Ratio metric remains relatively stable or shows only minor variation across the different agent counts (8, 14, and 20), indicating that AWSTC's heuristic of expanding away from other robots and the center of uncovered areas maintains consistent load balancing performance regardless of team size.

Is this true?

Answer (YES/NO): NO